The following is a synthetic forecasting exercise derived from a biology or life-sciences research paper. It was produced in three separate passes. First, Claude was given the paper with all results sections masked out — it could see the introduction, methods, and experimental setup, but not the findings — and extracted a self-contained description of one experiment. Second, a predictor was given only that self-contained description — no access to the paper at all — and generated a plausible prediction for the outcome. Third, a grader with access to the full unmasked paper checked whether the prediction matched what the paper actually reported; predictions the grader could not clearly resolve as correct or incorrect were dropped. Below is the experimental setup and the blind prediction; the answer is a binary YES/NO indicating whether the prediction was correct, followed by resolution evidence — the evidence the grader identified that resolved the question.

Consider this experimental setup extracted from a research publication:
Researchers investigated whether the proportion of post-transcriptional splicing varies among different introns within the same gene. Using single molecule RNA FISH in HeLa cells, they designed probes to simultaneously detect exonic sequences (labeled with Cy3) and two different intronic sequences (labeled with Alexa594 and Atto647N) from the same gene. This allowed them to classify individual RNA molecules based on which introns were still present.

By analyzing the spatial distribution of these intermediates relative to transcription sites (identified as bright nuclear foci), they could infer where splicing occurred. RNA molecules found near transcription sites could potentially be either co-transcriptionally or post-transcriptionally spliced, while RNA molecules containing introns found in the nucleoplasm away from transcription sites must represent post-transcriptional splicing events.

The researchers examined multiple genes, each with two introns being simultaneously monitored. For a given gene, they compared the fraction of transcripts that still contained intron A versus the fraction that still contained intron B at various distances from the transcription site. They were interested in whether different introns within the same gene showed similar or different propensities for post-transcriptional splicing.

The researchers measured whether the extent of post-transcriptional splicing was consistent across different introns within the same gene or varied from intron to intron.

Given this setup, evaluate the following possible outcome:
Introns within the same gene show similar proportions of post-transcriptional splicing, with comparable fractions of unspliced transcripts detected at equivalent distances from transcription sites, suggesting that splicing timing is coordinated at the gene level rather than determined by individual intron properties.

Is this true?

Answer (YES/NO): NO